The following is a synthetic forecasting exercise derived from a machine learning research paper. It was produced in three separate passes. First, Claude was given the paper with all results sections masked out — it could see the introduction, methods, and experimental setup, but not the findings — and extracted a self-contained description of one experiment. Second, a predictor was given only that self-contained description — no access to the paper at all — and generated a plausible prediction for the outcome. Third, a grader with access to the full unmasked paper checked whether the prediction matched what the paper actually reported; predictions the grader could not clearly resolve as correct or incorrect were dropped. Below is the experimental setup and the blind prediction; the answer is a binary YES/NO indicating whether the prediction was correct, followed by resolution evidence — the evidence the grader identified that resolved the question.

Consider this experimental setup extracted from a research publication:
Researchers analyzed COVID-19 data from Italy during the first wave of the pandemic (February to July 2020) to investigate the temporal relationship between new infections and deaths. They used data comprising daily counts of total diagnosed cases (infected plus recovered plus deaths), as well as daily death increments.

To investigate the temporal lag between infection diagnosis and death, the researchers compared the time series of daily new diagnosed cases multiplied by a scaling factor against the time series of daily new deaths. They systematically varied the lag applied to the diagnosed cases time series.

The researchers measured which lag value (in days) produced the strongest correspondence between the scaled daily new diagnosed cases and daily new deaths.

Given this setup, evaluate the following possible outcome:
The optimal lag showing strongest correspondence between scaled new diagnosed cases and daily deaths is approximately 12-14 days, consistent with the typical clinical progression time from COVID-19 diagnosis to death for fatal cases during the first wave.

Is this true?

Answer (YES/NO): NO